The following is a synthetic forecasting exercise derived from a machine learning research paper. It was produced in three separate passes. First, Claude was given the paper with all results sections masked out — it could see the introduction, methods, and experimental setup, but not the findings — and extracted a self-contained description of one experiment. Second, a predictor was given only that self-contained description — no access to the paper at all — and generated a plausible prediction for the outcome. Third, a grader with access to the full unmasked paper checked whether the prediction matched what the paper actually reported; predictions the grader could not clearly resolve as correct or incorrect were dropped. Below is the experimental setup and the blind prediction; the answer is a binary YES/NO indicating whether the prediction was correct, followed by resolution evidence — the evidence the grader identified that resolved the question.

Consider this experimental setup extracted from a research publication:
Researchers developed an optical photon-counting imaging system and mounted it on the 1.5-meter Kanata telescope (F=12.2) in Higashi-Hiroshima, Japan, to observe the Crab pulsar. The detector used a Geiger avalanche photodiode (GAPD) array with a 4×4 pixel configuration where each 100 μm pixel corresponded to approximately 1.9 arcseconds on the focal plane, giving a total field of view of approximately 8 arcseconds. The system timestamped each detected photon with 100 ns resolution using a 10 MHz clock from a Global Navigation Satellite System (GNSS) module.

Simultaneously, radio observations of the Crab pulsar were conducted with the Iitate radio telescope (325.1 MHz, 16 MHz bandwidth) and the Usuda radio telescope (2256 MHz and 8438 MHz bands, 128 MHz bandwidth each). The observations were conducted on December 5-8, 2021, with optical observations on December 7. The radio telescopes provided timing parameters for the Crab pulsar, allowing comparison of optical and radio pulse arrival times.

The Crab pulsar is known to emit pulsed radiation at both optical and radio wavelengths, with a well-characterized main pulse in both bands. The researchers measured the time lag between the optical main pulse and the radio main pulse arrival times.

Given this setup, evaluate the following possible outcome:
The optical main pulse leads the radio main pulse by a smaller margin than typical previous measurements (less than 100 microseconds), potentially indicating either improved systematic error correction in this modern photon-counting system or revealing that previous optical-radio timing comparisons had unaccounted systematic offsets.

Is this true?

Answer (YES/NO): NO